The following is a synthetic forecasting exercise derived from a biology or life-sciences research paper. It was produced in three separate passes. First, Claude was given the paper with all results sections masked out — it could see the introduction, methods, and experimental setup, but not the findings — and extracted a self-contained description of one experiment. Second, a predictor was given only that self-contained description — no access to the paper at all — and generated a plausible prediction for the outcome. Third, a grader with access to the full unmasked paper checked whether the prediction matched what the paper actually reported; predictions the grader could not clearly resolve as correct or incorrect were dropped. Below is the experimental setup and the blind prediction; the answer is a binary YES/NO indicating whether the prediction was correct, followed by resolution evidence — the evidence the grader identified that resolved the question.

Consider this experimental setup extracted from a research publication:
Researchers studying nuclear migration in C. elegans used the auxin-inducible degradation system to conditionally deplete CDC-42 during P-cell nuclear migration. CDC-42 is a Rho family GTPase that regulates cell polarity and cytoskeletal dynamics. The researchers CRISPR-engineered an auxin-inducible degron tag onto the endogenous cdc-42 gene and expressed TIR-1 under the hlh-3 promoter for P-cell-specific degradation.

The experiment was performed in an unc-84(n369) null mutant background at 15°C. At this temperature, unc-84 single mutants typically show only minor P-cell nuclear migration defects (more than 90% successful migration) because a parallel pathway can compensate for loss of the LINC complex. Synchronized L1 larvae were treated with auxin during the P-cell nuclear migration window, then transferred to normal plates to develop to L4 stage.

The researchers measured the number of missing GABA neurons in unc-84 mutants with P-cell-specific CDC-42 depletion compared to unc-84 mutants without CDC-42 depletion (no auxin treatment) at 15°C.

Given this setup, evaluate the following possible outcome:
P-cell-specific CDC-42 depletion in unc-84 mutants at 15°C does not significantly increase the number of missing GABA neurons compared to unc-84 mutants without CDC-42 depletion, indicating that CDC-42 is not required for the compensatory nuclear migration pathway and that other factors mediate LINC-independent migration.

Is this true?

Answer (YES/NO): NO